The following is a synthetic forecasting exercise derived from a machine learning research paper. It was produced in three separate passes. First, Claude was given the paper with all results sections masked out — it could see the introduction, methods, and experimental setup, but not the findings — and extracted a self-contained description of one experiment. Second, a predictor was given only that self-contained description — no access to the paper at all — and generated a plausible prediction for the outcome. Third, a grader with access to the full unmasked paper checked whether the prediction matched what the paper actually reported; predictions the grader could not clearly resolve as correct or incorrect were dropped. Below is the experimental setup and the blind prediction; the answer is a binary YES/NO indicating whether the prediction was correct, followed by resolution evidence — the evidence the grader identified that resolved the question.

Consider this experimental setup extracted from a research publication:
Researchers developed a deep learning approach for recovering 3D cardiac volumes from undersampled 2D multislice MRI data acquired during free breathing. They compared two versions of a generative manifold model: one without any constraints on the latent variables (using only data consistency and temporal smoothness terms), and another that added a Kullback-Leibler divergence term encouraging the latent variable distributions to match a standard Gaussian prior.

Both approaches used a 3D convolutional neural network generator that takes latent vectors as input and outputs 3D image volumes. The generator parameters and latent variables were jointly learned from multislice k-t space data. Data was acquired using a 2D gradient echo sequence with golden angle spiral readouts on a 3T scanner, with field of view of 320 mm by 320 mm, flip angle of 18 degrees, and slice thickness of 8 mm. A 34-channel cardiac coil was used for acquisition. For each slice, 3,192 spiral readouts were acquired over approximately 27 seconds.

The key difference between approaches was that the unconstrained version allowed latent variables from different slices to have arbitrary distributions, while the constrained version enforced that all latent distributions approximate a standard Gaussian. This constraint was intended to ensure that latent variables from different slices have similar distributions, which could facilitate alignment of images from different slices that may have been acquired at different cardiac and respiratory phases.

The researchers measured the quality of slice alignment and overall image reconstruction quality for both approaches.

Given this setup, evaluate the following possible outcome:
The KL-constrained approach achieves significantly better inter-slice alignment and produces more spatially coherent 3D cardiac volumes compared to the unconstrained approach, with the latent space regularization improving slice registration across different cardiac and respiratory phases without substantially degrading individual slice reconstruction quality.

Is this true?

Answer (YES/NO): YES